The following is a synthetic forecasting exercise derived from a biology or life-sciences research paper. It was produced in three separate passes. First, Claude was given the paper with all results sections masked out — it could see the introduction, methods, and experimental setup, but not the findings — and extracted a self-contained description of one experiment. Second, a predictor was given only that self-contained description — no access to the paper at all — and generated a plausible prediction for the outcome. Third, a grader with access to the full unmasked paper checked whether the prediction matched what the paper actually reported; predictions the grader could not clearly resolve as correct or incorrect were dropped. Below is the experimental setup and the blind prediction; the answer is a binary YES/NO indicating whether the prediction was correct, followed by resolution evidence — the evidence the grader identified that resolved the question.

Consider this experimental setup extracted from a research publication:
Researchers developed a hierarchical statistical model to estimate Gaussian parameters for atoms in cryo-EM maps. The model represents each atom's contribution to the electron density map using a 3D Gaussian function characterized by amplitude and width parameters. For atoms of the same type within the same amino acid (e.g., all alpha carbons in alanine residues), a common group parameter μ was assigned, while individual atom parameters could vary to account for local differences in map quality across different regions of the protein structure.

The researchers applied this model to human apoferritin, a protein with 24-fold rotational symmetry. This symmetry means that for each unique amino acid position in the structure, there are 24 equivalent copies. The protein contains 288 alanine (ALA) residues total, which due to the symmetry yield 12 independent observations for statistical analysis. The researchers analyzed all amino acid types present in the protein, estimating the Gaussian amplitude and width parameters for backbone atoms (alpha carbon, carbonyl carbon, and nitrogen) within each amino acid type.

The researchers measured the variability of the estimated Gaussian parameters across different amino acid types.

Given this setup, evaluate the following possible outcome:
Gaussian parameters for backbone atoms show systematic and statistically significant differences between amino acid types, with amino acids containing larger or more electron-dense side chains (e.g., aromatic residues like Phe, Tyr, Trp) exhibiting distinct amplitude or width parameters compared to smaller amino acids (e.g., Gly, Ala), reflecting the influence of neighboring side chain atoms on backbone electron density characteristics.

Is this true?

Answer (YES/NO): NO